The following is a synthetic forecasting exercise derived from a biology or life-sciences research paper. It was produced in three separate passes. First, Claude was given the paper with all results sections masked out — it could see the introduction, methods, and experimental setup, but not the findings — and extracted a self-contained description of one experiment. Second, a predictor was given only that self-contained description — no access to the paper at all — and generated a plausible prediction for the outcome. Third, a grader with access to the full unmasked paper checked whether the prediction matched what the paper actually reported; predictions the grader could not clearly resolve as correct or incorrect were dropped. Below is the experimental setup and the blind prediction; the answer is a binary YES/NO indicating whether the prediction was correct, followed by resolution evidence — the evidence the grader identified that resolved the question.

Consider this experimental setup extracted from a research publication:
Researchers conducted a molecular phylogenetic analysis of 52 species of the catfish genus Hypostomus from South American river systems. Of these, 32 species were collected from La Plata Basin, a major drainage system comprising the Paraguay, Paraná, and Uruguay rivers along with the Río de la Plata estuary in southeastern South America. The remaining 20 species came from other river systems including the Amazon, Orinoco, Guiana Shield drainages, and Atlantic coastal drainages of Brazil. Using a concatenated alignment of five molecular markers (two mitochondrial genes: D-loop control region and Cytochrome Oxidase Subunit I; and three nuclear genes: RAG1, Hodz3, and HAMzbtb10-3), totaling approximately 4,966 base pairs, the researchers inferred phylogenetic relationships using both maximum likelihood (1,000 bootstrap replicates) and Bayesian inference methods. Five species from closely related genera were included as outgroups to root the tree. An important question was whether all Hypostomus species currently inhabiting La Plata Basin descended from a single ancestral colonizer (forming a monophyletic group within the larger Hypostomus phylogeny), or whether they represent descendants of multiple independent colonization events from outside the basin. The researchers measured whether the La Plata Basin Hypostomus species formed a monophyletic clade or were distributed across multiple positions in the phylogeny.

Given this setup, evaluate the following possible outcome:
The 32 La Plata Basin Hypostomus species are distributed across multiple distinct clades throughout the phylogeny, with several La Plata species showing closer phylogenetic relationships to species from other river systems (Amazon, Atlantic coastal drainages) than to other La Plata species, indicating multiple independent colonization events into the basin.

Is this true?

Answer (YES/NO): YES